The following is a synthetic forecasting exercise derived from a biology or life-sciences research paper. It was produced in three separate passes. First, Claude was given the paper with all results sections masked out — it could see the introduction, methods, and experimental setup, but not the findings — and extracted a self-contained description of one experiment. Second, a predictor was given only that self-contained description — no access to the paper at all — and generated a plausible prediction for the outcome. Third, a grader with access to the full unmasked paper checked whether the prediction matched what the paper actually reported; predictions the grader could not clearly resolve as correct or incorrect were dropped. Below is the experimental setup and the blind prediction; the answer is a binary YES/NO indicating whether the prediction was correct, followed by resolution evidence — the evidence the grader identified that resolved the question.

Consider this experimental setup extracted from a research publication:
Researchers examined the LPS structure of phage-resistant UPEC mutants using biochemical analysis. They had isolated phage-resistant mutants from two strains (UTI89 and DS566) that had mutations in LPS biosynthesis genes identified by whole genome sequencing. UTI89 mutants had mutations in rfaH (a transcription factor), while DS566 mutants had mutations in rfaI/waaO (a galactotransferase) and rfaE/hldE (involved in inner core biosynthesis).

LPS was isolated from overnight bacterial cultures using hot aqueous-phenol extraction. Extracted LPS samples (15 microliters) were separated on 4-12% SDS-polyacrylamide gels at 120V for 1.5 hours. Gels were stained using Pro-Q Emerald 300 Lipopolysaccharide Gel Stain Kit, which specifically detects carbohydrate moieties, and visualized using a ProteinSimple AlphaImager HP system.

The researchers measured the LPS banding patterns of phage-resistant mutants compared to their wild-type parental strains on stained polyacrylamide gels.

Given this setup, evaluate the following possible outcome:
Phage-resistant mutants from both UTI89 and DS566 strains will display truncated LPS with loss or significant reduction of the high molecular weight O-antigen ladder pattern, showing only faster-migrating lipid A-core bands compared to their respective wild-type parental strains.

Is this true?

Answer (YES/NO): YES